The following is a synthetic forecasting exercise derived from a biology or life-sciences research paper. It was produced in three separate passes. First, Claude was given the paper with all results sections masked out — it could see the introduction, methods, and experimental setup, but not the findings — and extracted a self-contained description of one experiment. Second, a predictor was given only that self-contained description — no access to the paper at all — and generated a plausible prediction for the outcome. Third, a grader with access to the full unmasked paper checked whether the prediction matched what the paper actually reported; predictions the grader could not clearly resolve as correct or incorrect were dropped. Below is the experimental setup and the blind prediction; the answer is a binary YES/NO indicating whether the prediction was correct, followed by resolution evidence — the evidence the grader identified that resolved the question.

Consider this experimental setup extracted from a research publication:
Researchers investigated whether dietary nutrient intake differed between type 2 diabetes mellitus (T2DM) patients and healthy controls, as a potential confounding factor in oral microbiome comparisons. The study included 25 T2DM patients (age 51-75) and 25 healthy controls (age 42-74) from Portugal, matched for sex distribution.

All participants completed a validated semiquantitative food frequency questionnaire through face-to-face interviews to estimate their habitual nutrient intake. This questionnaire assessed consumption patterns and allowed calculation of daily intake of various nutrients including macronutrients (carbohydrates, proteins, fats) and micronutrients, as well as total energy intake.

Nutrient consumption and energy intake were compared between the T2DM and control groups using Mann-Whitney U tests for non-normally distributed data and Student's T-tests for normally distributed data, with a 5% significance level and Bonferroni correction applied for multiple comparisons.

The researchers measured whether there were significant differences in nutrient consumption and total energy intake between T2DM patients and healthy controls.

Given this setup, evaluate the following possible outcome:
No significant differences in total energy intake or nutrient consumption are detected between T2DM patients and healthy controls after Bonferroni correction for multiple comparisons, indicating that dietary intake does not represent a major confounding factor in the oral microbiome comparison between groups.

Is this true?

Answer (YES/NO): YES